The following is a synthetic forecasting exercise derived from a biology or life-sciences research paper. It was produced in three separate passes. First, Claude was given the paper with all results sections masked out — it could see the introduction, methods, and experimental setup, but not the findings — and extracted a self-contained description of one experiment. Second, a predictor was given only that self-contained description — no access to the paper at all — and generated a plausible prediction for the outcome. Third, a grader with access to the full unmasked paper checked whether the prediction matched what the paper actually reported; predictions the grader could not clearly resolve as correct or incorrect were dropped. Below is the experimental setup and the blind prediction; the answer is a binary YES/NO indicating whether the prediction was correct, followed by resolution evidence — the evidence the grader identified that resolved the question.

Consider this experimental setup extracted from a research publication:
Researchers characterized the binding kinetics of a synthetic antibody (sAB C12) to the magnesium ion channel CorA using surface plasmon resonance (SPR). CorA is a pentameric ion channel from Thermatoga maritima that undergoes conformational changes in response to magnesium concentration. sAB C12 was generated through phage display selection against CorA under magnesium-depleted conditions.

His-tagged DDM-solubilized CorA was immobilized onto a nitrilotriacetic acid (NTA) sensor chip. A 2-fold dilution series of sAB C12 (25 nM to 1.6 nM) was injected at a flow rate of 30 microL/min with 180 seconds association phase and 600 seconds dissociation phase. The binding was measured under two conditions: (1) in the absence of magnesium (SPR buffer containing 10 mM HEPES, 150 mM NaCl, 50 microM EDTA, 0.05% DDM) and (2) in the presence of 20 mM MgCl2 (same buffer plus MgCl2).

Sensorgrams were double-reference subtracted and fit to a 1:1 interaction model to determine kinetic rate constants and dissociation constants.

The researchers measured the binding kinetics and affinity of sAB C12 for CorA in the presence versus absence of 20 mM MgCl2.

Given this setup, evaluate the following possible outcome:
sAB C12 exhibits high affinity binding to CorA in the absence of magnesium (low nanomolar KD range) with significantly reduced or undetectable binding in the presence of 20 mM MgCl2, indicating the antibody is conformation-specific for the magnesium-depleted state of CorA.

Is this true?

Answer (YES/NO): NO